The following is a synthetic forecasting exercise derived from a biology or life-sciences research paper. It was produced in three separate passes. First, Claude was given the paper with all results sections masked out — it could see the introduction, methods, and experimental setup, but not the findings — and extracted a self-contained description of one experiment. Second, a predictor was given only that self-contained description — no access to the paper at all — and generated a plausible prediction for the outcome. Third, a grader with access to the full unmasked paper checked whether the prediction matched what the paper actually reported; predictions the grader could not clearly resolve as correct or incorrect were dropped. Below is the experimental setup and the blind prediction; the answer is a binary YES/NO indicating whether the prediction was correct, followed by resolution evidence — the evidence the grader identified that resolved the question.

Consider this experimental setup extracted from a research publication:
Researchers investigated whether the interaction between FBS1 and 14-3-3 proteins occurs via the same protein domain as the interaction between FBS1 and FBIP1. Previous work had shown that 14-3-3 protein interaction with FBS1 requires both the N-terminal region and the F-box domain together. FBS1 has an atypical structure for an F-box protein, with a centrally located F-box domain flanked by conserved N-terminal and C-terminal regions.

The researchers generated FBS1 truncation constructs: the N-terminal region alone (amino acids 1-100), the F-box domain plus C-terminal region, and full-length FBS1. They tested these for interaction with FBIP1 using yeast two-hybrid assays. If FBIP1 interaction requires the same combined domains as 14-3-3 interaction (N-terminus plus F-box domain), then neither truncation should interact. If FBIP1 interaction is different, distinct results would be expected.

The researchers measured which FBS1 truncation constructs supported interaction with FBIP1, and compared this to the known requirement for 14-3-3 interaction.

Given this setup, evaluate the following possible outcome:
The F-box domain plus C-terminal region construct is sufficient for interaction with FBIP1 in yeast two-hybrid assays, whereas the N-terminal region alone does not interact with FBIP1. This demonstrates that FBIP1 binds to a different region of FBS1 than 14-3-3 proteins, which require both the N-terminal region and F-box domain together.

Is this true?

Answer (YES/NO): NO